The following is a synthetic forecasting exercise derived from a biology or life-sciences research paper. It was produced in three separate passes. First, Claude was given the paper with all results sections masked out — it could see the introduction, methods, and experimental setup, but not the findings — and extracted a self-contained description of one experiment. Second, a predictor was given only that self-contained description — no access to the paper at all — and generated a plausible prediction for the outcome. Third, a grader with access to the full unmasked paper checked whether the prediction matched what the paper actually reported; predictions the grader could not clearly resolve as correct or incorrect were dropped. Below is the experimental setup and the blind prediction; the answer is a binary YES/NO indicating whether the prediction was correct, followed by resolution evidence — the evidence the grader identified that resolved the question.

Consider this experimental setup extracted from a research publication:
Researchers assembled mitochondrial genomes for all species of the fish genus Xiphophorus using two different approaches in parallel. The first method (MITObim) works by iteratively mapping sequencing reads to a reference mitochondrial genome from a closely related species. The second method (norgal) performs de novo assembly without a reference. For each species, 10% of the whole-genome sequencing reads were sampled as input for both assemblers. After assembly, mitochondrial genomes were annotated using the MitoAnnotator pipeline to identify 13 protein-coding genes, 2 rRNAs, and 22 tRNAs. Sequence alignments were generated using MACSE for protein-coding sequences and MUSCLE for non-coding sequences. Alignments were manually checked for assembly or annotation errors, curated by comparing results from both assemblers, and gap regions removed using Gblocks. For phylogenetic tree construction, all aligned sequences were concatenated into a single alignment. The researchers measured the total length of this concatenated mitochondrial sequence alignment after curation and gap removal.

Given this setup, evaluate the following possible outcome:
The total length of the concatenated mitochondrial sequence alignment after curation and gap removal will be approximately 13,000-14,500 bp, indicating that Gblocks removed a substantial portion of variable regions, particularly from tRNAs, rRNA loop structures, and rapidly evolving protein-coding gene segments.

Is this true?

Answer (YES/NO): NO